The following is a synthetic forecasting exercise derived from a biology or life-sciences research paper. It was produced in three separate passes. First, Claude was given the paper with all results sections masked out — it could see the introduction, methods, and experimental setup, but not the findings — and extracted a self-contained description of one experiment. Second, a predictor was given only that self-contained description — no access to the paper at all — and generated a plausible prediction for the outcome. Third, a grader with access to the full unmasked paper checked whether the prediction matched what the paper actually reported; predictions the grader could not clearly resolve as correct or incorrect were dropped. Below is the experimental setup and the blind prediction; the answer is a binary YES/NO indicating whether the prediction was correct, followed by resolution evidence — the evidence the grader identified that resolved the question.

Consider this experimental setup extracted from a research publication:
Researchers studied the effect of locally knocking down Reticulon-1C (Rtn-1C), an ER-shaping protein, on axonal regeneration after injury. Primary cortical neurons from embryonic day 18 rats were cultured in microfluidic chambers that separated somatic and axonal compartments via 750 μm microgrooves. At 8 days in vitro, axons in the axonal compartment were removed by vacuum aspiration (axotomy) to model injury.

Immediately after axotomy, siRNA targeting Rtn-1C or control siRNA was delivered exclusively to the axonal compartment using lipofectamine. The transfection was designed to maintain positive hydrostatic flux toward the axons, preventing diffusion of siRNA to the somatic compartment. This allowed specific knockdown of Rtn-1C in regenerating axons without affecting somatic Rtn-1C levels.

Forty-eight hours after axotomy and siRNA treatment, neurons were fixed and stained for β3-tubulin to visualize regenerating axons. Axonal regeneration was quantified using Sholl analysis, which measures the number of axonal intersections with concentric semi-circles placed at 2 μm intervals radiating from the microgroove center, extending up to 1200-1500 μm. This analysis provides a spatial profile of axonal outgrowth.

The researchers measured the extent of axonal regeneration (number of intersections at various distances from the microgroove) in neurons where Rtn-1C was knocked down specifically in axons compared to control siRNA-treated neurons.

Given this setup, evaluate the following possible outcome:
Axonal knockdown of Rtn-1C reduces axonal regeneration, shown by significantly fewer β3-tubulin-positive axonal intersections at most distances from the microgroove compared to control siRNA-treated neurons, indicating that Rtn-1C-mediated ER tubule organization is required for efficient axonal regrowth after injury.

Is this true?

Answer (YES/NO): NO